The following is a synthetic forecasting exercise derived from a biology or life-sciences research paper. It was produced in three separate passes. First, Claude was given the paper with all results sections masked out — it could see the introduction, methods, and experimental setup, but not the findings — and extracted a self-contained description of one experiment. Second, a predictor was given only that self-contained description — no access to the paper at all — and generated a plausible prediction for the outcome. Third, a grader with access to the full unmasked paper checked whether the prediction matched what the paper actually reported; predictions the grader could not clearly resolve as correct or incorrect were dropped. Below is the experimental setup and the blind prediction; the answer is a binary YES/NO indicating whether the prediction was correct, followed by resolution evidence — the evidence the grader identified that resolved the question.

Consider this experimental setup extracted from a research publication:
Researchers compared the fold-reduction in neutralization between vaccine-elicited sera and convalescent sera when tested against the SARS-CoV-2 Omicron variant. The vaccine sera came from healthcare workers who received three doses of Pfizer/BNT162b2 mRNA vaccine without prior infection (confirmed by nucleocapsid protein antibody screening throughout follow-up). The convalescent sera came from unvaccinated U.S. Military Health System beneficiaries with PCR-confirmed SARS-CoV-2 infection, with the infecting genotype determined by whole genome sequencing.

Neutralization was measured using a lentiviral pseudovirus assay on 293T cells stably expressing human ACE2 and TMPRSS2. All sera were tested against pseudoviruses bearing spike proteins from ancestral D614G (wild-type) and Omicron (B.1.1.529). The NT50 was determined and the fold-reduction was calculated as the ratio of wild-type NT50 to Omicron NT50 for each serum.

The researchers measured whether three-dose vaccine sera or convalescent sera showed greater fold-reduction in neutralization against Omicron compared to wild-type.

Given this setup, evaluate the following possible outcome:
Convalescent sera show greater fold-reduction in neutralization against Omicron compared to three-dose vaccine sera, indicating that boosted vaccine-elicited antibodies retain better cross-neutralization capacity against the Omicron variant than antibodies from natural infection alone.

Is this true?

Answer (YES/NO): YES